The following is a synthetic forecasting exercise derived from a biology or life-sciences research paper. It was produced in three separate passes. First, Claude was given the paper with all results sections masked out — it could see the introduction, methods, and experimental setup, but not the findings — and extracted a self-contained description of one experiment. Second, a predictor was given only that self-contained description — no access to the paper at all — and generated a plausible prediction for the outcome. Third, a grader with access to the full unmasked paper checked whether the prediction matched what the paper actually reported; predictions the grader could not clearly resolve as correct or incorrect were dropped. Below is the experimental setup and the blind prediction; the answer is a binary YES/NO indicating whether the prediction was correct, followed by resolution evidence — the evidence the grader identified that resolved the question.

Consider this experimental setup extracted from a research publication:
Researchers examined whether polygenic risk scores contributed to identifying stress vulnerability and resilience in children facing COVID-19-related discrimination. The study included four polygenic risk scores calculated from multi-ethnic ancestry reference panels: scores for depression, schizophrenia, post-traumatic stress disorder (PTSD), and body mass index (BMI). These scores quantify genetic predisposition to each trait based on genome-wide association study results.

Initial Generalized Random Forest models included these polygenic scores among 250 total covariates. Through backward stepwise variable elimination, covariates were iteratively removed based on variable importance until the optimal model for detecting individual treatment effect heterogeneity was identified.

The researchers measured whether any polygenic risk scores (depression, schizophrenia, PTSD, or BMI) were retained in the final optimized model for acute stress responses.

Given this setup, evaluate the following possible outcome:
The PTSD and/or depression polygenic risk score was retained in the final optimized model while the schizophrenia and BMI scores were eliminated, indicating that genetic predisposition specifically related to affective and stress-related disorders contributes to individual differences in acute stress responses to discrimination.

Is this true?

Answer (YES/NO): NO